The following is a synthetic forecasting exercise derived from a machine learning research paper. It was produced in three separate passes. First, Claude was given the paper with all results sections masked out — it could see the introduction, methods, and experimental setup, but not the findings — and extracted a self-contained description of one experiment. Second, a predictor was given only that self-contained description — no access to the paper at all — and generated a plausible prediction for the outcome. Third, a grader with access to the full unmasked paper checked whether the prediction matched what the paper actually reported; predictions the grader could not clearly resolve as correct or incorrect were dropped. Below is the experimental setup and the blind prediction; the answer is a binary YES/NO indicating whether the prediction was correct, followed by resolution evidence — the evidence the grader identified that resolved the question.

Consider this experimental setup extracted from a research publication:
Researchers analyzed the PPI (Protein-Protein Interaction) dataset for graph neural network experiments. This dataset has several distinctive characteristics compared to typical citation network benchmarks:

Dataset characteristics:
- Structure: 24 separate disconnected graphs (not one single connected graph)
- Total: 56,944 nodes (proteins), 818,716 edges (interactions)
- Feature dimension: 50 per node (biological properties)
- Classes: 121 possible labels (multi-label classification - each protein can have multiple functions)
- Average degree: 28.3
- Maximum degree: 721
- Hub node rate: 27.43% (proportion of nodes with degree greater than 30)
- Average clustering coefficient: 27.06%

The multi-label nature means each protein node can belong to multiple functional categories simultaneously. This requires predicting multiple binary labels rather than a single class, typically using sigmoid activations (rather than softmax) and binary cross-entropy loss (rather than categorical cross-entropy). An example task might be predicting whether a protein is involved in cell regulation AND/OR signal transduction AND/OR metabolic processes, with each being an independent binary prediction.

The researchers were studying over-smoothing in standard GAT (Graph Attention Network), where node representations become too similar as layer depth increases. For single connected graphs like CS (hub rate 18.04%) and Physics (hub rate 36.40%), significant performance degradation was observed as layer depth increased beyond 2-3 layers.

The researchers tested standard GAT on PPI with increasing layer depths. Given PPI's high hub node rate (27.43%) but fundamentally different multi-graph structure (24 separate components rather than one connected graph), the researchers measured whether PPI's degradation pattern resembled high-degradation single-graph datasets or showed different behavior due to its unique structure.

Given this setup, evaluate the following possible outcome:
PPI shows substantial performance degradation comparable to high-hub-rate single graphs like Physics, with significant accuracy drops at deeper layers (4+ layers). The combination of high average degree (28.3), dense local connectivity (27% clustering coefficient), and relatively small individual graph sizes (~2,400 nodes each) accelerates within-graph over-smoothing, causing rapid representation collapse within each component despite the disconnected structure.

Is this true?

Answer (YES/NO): NO